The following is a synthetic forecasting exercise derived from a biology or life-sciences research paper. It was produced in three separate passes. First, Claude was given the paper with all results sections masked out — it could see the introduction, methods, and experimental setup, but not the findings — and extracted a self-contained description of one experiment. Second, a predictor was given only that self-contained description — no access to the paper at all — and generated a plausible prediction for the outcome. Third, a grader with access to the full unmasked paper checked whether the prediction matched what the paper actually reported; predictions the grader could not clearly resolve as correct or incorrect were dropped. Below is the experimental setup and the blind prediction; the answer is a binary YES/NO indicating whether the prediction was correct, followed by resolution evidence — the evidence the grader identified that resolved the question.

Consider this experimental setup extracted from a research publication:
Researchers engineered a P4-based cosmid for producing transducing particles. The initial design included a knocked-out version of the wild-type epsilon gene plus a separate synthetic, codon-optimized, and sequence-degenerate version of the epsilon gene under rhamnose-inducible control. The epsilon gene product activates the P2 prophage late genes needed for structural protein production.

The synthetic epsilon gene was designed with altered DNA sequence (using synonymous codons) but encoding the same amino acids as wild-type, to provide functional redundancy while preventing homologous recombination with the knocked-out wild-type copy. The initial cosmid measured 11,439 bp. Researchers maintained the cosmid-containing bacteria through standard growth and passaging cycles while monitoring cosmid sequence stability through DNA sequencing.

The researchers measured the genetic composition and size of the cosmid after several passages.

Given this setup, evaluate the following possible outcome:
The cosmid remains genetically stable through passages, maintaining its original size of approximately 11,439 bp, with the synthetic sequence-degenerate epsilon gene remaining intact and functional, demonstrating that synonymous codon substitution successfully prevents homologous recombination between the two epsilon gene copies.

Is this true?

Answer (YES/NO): NO